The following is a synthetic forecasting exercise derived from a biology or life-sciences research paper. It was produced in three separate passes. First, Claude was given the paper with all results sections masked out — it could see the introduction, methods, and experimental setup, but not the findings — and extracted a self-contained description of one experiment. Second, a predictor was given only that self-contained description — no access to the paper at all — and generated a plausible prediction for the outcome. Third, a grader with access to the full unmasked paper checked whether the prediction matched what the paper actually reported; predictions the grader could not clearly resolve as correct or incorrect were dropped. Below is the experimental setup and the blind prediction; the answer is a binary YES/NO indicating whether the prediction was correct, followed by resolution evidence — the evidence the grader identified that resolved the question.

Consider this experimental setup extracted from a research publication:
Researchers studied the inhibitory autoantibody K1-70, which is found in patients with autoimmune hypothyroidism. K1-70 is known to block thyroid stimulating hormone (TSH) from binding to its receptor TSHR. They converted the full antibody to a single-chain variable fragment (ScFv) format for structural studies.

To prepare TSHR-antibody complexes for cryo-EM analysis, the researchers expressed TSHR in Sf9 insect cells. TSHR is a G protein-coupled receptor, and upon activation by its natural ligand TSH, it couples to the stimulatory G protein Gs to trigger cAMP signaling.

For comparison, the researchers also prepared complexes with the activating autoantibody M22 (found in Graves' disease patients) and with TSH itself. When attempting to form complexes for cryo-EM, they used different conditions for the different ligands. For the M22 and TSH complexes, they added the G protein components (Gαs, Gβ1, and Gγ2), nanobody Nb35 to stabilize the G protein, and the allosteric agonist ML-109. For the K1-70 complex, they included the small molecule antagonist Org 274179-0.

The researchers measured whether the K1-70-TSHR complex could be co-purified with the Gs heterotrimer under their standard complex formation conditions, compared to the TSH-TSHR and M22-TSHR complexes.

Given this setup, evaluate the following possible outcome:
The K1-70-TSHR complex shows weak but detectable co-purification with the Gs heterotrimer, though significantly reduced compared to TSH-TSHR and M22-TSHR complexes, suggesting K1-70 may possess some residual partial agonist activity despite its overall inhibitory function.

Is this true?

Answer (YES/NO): NO